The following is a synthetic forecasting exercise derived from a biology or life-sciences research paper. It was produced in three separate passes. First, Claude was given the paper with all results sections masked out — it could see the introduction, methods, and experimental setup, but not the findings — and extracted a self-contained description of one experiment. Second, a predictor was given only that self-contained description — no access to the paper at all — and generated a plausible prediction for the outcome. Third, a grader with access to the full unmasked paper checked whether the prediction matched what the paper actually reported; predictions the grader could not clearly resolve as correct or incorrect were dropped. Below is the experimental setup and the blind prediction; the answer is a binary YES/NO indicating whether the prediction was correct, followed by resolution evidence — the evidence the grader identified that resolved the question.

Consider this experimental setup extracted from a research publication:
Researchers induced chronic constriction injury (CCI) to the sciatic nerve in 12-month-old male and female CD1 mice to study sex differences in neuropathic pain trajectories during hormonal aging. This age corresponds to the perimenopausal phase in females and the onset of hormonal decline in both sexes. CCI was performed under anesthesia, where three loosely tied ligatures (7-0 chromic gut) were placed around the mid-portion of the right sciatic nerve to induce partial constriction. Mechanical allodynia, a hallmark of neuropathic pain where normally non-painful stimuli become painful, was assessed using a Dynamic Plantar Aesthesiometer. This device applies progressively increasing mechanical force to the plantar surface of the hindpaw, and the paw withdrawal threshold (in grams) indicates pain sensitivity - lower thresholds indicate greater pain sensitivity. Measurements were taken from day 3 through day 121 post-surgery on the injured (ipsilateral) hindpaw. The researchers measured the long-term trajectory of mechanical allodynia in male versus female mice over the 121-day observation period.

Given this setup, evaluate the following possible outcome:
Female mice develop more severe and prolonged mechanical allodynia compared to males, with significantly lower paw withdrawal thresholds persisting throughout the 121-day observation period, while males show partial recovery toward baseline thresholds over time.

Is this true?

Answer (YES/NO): NO